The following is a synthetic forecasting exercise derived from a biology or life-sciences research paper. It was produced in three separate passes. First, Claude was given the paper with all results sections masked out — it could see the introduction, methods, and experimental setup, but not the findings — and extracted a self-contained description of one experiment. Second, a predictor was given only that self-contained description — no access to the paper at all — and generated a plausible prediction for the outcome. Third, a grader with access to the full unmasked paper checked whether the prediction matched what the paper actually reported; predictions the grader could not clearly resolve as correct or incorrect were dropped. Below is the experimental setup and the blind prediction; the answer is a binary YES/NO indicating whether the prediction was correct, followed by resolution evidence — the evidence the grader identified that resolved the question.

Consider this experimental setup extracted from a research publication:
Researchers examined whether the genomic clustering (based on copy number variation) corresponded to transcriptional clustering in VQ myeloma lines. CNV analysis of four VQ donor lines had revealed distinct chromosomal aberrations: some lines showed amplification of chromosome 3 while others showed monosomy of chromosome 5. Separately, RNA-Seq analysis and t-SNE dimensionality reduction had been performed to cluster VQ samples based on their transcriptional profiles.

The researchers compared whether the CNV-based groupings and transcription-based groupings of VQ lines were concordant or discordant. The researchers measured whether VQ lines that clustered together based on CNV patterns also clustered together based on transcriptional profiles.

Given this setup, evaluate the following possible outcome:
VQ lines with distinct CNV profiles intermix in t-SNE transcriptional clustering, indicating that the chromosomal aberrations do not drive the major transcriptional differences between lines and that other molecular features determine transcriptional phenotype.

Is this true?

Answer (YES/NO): NO